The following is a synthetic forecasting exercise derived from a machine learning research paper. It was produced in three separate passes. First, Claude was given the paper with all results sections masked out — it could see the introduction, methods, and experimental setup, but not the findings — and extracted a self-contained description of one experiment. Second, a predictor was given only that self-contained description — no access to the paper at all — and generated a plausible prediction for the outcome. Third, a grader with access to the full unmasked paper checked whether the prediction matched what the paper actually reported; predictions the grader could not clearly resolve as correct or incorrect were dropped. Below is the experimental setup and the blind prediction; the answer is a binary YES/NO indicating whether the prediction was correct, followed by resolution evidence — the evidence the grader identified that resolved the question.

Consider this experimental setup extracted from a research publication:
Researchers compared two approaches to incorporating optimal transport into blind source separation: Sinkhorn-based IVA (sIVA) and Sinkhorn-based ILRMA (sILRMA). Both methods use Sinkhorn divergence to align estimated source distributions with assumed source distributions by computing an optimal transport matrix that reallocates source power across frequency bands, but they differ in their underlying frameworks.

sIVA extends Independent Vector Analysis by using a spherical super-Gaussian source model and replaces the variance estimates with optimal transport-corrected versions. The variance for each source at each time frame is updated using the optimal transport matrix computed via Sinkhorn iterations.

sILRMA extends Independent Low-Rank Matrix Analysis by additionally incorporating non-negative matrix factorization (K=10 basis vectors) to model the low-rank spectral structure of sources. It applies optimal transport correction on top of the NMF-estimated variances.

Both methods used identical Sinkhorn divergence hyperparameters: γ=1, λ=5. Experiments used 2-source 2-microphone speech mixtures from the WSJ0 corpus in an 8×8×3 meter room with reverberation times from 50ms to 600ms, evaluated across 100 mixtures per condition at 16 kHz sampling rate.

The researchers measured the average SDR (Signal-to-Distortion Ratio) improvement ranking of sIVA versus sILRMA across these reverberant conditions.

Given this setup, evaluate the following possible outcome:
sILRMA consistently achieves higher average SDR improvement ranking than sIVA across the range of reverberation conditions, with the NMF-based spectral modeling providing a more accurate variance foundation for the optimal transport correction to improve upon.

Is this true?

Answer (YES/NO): YES